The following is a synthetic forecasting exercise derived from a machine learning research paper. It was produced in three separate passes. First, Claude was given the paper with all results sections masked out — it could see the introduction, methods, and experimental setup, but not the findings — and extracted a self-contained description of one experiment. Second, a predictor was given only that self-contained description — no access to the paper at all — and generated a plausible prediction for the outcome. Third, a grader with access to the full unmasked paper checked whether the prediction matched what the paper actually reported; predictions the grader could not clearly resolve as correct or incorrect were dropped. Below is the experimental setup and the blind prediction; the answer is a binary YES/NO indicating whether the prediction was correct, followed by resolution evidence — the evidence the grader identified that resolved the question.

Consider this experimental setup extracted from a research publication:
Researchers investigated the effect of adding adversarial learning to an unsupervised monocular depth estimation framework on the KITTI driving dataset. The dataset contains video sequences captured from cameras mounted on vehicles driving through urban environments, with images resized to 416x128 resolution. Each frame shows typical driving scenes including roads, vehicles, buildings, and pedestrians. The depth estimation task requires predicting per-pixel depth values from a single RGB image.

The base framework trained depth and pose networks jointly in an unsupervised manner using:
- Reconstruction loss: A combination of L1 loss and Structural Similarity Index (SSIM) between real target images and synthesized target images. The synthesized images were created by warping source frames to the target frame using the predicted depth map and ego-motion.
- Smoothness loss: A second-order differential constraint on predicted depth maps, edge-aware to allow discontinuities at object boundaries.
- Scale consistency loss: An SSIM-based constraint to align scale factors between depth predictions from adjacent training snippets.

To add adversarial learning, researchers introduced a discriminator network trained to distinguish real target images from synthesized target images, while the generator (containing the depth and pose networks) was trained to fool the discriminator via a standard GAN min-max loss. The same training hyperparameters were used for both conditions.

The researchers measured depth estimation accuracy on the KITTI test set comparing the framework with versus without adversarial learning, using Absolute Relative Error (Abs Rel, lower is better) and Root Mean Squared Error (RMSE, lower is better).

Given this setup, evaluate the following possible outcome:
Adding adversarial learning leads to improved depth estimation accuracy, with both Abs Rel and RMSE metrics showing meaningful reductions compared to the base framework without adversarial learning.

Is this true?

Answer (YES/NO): NO